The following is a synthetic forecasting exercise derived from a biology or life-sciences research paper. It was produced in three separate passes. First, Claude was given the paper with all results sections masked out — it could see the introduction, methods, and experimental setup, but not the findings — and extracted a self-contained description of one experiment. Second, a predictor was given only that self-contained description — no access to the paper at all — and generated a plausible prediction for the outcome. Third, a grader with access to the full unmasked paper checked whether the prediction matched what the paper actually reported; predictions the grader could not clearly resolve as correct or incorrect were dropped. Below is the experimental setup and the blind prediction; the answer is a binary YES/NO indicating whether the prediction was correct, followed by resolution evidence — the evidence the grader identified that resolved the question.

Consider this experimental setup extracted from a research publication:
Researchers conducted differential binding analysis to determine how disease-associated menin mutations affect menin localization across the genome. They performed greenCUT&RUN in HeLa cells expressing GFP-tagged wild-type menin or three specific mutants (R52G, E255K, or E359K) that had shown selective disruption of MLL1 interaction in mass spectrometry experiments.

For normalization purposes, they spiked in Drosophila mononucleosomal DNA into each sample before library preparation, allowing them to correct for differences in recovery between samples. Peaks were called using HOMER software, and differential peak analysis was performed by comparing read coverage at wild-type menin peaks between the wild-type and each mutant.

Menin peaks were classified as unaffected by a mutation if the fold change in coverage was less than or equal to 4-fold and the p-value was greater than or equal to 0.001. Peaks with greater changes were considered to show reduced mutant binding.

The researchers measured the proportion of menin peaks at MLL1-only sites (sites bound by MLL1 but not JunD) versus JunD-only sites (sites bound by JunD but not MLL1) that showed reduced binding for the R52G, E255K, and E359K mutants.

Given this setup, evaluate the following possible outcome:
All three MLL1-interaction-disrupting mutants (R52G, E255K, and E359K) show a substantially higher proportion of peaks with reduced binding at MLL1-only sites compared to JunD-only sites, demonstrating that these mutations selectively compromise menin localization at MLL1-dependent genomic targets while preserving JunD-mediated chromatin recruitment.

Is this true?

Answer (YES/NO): YES